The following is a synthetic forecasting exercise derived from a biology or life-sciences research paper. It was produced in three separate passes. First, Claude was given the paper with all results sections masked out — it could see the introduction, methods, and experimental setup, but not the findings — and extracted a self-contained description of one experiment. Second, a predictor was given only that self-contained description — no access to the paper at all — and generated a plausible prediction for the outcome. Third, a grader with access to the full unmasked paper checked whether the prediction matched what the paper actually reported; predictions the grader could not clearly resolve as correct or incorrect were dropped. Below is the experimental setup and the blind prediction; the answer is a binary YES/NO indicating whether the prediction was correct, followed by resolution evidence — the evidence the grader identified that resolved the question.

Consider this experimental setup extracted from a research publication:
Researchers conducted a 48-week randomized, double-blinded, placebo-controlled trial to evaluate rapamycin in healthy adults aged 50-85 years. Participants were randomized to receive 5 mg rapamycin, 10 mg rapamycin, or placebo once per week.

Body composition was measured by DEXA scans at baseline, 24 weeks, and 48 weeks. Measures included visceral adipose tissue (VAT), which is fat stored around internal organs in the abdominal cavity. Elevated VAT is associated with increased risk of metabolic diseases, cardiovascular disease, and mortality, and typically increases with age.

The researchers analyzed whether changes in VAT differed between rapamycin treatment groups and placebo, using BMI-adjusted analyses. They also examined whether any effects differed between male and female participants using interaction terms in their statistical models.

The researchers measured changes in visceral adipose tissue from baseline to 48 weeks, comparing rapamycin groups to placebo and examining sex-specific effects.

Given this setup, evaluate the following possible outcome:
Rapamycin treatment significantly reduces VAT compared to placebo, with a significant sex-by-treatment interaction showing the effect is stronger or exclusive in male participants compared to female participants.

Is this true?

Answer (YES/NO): NO